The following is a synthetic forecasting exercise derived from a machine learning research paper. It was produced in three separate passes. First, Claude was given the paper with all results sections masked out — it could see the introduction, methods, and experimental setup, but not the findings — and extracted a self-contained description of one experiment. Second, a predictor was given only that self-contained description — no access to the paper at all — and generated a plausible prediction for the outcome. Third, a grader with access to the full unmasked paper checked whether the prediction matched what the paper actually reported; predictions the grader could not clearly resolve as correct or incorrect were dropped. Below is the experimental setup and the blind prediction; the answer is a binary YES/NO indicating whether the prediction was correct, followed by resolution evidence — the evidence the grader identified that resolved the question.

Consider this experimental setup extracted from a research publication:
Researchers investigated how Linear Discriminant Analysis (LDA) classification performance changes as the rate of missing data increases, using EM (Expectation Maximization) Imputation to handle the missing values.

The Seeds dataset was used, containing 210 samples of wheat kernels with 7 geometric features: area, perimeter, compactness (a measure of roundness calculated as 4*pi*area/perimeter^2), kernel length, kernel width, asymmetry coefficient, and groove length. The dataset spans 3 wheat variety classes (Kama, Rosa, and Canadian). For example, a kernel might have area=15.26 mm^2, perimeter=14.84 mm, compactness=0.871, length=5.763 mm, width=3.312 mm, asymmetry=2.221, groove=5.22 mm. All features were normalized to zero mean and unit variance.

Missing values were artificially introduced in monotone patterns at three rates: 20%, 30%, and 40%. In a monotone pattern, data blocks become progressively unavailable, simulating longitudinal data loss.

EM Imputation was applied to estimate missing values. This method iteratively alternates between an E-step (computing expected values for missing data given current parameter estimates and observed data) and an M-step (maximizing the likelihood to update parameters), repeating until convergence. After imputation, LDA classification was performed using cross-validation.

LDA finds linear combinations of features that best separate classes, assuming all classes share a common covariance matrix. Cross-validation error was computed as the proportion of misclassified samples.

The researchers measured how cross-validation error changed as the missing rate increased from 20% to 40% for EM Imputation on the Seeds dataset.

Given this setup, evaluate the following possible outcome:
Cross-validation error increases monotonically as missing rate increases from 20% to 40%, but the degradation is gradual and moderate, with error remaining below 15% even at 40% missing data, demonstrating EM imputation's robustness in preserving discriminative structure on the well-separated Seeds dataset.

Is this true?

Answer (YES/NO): NO